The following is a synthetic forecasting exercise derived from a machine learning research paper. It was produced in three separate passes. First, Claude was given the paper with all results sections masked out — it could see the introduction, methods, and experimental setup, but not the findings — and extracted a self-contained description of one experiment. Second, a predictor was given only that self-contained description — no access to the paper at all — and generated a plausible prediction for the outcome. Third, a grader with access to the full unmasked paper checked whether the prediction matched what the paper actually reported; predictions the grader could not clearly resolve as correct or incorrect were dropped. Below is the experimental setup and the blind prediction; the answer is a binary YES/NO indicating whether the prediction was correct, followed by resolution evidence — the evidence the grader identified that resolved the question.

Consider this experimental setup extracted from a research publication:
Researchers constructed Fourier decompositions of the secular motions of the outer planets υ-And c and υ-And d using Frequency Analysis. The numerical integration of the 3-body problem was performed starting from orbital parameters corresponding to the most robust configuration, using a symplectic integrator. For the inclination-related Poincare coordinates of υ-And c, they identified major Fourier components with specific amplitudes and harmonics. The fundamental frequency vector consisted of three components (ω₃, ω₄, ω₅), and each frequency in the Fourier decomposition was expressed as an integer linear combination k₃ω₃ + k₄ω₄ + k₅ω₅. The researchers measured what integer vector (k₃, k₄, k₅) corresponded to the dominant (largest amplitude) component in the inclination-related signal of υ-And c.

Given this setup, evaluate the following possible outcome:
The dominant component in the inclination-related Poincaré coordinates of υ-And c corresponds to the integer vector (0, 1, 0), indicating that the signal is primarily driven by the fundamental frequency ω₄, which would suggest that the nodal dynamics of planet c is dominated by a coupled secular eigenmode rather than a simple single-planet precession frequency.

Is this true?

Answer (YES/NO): NO